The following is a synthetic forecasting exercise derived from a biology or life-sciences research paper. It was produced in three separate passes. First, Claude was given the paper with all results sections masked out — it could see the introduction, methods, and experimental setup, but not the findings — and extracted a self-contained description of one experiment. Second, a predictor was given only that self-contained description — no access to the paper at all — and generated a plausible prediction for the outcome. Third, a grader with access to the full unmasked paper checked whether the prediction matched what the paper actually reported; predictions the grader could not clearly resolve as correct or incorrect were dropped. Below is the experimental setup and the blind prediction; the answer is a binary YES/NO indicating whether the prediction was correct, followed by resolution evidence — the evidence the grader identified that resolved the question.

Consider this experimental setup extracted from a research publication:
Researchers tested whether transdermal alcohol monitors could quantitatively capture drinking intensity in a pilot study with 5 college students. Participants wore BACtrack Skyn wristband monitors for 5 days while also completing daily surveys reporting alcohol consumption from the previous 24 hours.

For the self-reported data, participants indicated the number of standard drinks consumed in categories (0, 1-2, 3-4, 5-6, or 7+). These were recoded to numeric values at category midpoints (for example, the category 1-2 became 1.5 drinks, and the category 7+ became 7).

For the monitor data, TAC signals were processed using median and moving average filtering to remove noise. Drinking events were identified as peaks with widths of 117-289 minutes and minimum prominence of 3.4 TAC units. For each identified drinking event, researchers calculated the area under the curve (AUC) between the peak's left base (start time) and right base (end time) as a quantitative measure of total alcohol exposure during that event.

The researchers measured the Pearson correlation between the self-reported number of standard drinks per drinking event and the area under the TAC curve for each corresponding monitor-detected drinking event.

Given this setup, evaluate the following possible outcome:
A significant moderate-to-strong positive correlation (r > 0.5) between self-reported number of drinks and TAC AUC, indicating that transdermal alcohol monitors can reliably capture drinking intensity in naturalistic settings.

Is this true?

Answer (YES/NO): YES